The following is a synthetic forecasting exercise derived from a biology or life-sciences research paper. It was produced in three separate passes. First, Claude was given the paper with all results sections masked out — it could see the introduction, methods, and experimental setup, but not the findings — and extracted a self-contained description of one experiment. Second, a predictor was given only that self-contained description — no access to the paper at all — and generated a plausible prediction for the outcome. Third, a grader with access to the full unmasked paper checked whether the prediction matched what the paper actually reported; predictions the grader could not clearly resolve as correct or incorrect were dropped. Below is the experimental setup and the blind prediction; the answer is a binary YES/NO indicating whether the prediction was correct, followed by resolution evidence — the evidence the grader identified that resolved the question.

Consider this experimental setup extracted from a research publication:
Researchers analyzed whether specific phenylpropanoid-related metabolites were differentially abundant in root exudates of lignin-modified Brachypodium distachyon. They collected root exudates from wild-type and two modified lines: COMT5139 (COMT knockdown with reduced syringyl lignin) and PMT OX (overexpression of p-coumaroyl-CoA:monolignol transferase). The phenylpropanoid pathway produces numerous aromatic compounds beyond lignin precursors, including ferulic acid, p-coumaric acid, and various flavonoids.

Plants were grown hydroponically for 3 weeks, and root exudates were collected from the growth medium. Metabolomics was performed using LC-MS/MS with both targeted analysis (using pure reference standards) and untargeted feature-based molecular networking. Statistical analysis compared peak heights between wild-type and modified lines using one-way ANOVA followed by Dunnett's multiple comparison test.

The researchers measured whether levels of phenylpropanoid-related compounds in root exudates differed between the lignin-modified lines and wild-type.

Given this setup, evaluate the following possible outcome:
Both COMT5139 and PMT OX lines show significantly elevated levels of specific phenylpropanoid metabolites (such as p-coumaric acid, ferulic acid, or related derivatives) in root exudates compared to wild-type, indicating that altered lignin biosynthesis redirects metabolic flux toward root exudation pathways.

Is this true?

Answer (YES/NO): NO